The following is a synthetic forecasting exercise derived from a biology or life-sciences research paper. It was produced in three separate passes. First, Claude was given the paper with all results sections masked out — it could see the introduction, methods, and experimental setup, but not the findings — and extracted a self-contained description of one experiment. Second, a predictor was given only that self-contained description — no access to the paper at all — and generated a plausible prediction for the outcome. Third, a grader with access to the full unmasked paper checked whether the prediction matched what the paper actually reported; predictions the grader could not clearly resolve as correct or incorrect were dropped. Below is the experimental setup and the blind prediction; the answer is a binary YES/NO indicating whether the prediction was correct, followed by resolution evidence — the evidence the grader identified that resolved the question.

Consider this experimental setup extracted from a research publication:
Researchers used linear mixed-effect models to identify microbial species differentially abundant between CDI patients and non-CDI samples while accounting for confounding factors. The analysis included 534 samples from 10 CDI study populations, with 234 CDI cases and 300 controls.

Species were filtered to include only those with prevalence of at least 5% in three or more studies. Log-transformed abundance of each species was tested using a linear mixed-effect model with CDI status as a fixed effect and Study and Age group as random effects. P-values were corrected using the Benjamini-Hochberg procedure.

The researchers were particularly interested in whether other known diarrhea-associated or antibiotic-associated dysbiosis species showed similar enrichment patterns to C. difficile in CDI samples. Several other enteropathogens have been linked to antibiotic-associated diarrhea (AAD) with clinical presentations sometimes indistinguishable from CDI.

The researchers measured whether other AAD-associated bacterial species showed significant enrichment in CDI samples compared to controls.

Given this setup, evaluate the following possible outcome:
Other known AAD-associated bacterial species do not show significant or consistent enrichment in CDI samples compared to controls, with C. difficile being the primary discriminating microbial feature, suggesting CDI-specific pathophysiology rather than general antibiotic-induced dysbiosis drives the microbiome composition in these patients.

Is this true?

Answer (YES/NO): NO